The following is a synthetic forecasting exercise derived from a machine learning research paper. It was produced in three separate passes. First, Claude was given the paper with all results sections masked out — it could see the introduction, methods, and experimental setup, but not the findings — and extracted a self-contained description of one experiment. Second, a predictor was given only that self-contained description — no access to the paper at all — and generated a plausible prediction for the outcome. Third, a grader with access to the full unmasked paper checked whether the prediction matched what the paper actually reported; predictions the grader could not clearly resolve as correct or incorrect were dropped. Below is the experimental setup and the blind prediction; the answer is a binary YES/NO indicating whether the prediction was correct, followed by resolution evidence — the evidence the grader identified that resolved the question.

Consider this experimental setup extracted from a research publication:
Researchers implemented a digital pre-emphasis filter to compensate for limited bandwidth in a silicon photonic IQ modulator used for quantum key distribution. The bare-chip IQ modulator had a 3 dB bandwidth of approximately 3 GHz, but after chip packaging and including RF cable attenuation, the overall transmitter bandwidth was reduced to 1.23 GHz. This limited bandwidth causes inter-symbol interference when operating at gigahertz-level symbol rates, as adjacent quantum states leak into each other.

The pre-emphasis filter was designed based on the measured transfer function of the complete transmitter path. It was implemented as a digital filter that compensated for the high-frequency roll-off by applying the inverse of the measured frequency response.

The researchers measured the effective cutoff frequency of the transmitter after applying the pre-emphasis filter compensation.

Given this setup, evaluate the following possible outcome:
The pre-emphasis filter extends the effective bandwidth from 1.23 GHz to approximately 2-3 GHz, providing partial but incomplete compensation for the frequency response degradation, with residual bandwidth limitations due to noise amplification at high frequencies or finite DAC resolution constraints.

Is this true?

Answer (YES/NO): NO